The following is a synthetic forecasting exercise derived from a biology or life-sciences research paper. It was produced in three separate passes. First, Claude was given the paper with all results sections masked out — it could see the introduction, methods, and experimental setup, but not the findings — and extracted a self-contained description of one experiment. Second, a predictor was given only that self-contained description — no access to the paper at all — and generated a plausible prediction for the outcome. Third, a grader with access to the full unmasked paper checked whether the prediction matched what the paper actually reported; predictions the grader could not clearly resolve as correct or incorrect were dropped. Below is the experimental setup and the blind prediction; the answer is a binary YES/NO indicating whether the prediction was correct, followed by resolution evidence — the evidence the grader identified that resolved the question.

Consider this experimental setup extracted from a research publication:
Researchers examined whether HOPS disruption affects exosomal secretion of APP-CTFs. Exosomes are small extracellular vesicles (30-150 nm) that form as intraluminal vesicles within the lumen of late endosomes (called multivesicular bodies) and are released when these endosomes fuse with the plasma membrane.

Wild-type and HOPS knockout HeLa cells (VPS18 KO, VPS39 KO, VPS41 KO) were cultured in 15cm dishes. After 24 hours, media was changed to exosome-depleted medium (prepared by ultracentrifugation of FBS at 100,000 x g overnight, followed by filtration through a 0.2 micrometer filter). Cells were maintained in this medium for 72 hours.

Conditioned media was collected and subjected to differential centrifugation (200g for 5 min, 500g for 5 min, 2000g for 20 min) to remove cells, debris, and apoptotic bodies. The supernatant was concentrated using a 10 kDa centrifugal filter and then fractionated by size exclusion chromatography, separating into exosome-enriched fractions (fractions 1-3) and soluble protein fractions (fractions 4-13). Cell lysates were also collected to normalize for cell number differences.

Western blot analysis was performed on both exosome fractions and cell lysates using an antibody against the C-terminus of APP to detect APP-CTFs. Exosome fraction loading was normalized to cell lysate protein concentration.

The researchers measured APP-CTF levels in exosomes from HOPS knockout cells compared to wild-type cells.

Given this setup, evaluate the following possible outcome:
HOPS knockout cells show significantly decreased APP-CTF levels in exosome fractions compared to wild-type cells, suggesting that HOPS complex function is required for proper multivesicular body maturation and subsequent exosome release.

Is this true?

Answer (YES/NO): NO